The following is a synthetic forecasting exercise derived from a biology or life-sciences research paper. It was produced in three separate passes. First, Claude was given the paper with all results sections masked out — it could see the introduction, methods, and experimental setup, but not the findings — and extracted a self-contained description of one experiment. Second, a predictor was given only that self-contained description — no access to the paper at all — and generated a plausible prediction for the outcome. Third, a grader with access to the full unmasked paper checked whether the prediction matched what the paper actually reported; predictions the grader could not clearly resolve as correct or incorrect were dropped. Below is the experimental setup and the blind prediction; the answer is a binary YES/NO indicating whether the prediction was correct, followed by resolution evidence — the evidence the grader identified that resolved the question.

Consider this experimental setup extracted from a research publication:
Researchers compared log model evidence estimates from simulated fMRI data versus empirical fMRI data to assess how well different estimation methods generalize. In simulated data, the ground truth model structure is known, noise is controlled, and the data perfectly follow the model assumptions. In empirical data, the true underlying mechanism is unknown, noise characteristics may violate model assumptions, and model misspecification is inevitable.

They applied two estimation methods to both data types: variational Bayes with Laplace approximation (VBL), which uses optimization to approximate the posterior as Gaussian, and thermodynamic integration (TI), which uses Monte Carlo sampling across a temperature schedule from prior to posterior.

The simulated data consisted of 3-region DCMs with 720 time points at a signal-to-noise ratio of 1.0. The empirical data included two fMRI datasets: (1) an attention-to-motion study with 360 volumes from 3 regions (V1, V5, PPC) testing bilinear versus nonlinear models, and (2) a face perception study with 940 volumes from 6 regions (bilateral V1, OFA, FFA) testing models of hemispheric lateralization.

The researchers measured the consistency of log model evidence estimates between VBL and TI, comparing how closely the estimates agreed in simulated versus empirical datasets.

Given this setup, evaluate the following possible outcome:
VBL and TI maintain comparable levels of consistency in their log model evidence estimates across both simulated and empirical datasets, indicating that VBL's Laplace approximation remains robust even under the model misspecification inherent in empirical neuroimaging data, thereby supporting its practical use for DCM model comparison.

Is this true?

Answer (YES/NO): NO